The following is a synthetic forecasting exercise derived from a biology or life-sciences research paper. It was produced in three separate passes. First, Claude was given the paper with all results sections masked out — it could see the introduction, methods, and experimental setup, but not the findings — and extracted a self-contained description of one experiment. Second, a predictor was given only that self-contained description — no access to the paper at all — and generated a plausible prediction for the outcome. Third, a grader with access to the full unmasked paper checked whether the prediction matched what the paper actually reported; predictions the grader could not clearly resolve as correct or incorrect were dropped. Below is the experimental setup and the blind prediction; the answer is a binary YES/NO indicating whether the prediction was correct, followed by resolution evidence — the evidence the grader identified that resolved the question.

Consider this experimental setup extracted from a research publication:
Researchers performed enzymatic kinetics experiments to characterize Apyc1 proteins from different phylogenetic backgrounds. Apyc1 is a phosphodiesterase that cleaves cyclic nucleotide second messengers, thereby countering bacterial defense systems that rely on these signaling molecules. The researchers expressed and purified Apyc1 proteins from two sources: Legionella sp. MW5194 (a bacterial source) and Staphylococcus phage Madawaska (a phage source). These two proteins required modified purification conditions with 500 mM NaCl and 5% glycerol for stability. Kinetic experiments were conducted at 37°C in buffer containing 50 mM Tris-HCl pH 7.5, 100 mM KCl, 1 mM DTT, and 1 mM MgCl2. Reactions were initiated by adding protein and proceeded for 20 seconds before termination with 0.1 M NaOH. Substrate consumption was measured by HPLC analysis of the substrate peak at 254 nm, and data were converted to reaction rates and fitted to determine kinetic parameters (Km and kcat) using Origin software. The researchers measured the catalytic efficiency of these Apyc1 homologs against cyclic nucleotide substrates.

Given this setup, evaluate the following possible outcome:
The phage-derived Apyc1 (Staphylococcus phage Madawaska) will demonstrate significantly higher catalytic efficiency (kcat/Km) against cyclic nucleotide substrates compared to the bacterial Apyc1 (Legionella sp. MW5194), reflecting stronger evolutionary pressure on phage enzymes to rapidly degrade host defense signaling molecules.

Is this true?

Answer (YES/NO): NO